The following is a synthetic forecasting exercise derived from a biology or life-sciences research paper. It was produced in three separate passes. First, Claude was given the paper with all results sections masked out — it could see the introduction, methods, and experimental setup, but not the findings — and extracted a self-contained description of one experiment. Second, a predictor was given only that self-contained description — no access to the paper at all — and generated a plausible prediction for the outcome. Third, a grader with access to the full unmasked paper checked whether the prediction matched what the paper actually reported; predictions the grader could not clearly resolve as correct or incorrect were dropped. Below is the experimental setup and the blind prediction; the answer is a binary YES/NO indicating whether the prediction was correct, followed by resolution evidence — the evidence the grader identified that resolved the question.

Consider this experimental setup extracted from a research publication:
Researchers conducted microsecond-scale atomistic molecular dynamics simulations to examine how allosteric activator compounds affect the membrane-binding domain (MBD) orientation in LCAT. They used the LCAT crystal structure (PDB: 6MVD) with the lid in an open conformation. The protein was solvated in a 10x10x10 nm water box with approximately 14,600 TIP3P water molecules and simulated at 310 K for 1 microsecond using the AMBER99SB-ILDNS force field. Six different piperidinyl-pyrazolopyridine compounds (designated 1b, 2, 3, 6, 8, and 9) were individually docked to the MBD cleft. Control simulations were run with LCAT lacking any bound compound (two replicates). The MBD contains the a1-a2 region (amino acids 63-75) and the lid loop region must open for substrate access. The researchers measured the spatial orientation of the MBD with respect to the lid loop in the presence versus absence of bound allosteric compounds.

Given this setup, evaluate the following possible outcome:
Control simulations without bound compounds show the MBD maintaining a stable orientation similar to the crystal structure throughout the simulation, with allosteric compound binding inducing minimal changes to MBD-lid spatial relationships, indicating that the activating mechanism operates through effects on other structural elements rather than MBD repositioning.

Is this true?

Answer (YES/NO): NO